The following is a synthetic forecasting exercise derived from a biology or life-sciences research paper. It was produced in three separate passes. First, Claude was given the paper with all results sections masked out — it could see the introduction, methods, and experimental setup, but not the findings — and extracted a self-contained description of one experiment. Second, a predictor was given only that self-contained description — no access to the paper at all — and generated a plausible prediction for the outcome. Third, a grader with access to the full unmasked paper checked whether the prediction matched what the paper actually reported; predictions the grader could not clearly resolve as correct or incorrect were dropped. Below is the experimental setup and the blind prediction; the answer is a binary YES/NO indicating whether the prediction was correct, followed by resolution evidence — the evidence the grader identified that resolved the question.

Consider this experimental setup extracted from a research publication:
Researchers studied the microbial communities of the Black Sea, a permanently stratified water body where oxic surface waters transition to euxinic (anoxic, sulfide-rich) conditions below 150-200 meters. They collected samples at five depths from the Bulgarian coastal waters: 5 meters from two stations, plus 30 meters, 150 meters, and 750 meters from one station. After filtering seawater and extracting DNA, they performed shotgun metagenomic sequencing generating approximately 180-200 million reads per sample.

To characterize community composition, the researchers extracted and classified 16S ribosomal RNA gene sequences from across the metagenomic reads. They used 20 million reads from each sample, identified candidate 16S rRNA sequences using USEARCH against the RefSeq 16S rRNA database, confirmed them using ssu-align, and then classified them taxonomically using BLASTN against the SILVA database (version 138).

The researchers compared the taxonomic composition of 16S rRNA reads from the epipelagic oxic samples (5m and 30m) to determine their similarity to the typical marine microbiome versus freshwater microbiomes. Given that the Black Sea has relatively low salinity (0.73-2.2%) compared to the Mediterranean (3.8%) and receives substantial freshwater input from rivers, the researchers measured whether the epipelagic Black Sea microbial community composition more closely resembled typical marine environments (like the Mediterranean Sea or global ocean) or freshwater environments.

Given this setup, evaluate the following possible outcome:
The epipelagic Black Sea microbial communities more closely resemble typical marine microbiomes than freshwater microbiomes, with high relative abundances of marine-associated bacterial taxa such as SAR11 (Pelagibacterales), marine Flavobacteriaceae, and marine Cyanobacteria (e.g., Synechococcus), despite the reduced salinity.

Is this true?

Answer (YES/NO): YES